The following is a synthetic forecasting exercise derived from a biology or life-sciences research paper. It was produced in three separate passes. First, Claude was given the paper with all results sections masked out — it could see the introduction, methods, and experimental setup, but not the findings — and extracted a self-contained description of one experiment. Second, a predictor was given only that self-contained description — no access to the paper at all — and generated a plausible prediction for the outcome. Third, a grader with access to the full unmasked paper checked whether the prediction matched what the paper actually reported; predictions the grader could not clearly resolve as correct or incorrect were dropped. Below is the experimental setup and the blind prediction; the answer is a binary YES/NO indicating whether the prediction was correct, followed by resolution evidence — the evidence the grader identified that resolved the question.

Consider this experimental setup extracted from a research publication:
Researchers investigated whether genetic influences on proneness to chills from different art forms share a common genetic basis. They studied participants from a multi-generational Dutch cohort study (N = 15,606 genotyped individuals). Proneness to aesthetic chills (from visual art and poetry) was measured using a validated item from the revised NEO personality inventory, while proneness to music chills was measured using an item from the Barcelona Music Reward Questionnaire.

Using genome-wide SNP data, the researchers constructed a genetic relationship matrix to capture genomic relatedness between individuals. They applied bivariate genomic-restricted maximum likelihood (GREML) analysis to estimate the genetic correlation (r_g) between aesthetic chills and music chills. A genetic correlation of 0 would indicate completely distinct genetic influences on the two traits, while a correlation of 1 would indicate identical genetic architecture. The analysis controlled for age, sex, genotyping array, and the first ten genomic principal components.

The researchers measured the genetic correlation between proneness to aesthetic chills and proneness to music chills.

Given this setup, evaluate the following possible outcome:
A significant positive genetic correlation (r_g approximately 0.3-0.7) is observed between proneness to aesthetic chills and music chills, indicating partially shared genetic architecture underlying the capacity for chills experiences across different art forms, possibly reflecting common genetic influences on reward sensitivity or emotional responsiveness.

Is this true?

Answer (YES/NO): YES